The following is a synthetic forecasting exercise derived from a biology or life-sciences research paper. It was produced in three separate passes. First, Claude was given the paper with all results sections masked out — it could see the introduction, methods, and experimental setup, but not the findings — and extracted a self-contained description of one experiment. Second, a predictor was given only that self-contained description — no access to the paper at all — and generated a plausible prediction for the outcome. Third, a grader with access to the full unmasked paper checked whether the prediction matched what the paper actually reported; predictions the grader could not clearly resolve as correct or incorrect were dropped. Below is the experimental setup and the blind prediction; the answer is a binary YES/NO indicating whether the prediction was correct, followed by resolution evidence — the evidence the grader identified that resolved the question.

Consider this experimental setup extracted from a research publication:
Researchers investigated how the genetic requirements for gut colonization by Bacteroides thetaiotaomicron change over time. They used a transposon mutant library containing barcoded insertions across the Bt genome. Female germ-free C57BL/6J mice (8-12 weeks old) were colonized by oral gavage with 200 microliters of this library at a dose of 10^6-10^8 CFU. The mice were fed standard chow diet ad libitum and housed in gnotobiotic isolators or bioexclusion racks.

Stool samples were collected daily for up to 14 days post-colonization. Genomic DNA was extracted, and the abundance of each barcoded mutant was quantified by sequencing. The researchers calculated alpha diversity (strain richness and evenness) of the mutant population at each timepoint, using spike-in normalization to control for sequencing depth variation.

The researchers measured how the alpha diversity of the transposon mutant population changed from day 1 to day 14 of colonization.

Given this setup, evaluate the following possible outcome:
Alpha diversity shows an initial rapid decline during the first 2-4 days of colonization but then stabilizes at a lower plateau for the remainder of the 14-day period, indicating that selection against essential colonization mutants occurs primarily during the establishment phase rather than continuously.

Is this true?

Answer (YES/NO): NO